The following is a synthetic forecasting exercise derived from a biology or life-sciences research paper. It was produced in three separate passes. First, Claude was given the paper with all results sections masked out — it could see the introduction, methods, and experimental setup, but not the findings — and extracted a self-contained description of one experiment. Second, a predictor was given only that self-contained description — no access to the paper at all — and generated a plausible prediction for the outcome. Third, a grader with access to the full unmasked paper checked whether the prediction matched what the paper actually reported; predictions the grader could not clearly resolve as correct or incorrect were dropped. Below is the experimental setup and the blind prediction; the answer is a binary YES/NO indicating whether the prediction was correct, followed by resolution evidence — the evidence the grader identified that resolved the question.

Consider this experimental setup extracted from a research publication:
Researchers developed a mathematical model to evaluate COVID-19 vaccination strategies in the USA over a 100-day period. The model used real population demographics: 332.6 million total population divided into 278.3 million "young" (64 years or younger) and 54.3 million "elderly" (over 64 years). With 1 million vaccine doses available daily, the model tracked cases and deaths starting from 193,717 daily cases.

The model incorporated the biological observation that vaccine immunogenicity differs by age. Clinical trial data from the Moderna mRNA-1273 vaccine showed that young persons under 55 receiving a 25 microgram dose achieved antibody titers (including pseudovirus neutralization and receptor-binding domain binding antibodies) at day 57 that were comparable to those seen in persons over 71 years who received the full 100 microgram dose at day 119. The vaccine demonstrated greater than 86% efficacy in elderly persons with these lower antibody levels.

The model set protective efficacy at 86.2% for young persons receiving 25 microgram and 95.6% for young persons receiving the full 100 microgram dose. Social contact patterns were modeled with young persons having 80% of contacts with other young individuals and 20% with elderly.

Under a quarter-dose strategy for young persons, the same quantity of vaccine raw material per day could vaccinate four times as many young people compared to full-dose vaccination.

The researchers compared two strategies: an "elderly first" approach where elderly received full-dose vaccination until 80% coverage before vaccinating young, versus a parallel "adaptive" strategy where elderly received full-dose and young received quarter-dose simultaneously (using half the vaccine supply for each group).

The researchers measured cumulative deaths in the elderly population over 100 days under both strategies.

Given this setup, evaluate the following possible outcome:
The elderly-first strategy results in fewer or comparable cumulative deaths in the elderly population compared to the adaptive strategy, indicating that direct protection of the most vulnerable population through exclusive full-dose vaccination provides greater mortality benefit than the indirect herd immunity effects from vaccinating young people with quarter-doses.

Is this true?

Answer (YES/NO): NO